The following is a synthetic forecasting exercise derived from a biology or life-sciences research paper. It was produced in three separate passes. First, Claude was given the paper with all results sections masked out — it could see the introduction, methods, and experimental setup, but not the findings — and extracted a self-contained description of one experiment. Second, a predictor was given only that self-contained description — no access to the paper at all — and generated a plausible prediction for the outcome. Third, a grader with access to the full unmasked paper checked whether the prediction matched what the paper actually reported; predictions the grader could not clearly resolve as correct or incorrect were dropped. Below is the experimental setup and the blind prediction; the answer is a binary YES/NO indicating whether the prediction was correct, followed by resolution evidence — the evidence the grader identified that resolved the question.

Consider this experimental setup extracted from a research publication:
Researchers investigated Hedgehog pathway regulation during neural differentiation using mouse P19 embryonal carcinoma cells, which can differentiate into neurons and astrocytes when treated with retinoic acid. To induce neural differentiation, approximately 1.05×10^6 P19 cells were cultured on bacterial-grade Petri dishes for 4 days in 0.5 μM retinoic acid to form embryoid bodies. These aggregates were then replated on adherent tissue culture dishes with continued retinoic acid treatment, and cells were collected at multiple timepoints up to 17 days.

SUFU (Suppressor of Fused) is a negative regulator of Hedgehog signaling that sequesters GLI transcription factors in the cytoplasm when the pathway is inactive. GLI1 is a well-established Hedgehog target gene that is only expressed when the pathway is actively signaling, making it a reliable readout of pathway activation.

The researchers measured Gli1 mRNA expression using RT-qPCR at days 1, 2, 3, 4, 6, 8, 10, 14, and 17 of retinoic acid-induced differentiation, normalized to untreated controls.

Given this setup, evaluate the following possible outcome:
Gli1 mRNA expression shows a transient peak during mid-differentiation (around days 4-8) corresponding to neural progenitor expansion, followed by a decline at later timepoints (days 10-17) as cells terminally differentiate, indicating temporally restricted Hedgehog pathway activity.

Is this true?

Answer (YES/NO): NO